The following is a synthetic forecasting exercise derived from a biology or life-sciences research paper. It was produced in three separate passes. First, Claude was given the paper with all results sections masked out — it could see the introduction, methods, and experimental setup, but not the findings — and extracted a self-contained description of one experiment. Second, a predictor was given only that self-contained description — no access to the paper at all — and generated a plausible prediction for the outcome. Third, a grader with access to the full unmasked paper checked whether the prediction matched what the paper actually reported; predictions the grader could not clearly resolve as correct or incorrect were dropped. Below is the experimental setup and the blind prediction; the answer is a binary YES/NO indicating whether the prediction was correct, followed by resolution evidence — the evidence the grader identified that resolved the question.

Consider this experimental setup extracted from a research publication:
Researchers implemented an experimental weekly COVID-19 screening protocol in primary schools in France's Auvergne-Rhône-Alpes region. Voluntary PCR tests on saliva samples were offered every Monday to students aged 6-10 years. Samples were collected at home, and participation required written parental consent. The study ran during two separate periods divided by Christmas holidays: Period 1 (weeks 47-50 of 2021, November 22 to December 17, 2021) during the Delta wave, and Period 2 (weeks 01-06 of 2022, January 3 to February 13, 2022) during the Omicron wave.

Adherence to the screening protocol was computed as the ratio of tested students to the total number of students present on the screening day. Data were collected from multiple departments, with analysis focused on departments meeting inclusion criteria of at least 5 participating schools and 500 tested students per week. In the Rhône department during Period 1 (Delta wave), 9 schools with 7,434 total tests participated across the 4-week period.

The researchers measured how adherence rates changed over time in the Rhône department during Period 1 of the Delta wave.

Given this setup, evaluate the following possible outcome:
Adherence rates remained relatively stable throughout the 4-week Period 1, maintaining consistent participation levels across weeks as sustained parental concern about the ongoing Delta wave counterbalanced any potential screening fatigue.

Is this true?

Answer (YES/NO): NO